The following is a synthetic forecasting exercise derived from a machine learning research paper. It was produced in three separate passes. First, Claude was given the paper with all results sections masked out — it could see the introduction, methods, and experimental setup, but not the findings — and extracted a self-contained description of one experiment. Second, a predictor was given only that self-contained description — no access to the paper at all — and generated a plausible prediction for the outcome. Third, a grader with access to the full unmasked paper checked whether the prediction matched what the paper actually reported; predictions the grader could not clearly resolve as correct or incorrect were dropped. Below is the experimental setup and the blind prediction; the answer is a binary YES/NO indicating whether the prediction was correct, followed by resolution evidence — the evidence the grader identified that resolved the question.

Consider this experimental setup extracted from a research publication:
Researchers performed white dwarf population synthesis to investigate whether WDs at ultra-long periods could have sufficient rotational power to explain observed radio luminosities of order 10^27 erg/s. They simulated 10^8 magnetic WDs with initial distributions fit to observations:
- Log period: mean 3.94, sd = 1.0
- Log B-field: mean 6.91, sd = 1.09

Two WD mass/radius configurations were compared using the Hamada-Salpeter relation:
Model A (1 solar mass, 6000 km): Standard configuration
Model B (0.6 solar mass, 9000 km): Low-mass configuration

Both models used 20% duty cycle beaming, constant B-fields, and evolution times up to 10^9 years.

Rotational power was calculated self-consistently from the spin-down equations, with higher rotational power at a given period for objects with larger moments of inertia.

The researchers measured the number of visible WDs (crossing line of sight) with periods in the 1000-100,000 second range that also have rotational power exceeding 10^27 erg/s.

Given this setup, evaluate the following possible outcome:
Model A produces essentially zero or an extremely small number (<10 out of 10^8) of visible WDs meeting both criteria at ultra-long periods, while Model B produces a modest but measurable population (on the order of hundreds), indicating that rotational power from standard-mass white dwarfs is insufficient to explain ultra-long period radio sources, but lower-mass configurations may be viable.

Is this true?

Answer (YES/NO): NO